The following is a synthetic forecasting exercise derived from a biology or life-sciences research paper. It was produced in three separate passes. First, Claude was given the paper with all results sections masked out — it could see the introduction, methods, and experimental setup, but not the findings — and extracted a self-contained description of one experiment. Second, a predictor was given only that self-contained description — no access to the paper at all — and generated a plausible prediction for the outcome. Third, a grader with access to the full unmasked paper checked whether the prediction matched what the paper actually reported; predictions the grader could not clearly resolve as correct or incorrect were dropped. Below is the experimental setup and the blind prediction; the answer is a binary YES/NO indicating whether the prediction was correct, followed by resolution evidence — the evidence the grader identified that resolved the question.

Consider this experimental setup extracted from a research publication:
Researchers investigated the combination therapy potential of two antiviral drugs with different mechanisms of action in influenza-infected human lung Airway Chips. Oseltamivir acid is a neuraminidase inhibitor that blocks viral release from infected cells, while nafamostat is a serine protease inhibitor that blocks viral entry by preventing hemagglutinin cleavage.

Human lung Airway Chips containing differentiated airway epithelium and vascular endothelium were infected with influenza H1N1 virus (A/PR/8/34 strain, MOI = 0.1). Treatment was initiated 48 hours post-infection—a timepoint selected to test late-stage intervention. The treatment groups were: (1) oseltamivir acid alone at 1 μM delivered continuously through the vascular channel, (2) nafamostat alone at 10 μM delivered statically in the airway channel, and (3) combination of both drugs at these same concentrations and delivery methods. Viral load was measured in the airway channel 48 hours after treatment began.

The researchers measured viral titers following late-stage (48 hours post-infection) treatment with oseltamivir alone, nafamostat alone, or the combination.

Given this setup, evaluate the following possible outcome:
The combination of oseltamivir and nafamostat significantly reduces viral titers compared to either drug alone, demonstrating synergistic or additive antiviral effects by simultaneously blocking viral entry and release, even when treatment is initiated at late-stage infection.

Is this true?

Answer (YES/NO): YES